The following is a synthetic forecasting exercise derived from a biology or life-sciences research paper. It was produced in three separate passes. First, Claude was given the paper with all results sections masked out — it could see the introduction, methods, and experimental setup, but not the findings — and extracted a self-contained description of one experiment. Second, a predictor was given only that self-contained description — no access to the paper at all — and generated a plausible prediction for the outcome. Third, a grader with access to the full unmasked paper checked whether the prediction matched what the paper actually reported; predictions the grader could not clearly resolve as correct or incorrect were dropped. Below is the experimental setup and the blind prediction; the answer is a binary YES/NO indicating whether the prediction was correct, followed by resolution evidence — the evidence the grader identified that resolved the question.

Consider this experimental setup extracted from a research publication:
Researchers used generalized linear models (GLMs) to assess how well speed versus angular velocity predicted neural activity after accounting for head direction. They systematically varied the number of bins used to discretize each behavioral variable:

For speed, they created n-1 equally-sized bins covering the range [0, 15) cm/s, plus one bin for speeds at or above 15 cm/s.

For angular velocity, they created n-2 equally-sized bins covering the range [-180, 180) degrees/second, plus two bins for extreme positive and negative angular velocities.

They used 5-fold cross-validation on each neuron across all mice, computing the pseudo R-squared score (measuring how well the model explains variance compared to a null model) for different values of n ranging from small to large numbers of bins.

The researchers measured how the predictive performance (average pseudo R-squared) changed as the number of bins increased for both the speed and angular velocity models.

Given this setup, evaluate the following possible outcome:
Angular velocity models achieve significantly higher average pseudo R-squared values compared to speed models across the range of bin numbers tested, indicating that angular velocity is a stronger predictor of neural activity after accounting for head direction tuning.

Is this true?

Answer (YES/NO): NO